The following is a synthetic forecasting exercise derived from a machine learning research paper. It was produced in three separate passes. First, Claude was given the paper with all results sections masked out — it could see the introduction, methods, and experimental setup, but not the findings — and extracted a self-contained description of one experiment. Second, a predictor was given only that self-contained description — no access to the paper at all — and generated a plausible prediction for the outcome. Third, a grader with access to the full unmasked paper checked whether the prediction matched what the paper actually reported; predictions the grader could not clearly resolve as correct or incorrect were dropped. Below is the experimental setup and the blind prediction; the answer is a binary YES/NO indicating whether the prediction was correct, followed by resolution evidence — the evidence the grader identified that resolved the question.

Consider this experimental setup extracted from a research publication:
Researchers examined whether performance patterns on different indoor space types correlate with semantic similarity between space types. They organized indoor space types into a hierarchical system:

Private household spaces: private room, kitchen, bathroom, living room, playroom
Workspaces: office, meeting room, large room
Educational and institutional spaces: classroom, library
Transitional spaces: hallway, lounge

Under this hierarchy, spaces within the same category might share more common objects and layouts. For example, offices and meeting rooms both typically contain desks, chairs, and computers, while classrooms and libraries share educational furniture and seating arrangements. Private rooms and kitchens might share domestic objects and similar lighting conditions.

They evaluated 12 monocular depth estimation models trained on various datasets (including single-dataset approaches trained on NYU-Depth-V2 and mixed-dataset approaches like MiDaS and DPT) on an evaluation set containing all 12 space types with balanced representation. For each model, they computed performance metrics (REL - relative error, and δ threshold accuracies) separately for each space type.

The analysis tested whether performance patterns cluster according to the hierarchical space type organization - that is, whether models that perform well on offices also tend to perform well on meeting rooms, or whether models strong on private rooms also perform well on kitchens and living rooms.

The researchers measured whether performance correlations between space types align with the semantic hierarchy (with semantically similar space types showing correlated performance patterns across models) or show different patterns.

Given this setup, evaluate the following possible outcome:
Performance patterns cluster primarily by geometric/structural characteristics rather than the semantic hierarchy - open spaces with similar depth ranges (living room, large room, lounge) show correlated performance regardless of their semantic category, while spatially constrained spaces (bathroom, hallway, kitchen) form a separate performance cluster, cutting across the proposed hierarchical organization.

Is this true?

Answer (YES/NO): NO